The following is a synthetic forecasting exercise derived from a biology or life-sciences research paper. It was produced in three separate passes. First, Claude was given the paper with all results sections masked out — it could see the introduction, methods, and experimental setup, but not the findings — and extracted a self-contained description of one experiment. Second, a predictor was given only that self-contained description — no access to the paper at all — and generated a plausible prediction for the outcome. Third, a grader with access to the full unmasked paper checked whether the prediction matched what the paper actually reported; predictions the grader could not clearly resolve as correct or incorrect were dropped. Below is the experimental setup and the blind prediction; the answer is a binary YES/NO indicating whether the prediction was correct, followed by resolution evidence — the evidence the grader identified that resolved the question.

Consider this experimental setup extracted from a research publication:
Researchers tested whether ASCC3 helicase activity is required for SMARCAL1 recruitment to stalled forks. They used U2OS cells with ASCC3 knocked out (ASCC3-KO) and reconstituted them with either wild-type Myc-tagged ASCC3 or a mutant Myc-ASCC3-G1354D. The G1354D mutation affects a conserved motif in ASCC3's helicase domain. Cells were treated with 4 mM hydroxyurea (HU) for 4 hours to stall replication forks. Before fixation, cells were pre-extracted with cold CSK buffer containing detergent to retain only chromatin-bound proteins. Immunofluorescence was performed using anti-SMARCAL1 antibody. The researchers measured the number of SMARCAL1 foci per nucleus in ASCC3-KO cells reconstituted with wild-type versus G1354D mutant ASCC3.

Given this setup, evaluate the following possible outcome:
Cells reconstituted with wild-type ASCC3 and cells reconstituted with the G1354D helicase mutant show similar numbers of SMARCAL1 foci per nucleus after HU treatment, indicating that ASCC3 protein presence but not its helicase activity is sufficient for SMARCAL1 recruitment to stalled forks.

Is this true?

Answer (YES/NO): NO